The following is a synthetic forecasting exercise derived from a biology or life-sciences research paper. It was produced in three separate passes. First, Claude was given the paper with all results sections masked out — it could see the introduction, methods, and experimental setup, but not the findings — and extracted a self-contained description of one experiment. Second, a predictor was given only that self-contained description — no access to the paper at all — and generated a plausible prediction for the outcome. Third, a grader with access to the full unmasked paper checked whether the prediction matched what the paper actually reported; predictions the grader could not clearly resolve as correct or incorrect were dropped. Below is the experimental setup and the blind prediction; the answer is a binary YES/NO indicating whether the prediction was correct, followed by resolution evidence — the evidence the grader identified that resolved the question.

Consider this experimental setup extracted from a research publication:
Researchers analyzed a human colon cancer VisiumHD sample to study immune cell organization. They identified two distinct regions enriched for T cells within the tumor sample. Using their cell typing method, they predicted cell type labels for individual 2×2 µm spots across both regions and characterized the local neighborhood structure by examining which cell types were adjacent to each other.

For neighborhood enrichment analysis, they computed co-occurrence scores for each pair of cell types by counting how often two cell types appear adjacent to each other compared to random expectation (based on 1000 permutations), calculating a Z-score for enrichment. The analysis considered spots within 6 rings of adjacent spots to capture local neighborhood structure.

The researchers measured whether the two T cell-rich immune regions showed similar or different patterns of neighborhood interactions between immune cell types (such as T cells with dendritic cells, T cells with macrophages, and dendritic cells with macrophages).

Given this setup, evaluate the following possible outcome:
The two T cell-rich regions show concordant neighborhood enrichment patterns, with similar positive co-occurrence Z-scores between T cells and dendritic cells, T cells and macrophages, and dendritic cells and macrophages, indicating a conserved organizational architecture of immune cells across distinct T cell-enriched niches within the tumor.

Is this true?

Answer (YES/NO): NO